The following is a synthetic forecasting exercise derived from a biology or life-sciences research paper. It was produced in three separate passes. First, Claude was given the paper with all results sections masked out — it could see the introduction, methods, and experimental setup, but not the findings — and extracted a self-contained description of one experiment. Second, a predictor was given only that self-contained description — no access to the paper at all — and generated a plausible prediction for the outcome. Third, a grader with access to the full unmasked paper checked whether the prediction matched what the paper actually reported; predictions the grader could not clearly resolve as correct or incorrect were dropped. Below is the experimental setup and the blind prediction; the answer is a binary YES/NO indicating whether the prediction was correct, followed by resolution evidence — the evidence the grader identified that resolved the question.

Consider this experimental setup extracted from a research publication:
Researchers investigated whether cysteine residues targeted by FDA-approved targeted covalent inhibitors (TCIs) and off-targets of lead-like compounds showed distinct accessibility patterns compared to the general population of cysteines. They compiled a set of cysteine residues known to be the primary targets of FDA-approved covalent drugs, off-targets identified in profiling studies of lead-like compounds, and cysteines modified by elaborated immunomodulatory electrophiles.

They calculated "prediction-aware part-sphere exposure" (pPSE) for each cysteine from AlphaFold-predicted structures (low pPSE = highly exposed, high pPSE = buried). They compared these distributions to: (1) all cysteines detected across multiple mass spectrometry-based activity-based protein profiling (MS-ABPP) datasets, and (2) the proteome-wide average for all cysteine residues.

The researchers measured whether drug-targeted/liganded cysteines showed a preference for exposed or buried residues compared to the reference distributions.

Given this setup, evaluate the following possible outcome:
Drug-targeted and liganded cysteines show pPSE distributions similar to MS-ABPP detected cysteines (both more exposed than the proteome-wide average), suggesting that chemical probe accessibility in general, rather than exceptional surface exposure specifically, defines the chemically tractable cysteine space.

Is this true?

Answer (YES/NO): NO